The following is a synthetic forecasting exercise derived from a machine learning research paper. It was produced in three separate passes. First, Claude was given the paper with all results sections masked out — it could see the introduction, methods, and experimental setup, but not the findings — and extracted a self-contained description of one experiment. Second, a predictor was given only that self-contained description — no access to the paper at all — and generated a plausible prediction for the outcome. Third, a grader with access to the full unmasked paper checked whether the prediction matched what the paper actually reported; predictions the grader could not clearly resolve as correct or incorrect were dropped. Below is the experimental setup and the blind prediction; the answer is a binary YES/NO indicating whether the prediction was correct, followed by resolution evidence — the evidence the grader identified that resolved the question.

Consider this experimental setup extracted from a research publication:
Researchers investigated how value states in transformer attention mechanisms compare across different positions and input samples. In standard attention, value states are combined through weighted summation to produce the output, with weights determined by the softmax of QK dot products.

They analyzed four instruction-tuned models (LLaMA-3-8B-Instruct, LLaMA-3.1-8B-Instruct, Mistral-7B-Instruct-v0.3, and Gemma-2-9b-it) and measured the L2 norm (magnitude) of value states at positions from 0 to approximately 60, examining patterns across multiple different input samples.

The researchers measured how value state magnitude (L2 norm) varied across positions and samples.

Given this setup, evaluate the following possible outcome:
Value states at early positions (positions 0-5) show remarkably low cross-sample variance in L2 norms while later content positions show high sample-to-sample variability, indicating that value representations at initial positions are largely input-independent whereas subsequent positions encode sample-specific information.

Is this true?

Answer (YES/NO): NO